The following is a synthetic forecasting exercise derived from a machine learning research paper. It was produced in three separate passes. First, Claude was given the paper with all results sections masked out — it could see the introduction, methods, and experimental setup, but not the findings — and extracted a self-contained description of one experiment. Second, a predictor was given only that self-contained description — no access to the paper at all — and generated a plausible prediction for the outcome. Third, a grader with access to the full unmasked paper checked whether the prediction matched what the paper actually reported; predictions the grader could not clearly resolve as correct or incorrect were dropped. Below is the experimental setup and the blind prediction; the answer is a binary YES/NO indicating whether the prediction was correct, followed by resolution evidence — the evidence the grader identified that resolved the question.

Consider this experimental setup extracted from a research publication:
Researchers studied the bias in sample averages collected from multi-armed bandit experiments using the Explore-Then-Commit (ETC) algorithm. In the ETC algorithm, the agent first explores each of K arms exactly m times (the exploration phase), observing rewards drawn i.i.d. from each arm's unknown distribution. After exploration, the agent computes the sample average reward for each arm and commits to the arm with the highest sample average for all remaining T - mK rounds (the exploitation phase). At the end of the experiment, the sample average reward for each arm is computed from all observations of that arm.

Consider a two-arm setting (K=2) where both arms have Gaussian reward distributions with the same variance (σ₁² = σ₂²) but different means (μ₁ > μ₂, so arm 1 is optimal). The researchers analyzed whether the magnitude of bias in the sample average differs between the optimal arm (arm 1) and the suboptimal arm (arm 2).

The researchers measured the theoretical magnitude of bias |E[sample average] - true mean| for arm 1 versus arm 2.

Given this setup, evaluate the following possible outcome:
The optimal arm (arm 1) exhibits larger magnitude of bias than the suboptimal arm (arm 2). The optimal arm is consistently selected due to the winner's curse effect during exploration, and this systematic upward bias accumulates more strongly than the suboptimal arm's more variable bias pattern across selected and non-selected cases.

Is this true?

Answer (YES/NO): NO